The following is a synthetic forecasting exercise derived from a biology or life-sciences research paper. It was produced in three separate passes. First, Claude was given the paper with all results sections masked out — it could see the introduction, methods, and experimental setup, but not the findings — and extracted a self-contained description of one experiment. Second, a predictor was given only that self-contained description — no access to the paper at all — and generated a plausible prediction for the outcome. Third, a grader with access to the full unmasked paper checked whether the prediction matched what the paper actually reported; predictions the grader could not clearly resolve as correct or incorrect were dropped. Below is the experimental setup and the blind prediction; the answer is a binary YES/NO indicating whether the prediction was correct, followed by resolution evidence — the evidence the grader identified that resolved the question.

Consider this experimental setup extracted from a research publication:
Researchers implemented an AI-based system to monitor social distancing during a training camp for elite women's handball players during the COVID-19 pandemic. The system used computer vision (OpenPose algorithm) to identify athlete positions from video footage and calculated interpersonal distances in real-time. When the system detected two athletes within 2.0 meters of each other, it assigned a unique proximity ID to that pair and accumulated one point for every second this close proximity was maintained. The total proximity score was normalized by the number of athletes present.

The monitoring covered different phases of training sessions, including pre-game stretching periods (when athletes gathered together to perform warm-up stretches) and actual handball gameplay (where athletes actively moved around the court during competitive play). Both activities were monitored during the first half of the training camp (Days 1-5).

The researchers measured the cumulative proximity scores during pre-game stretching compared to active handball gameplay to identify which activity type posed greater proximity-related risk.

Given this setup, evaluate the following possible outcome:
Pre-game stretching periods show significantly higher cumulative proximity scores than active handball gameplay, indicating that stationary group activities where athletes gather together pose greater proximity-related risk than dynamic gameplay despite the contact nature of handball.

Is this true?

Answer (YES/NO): YES